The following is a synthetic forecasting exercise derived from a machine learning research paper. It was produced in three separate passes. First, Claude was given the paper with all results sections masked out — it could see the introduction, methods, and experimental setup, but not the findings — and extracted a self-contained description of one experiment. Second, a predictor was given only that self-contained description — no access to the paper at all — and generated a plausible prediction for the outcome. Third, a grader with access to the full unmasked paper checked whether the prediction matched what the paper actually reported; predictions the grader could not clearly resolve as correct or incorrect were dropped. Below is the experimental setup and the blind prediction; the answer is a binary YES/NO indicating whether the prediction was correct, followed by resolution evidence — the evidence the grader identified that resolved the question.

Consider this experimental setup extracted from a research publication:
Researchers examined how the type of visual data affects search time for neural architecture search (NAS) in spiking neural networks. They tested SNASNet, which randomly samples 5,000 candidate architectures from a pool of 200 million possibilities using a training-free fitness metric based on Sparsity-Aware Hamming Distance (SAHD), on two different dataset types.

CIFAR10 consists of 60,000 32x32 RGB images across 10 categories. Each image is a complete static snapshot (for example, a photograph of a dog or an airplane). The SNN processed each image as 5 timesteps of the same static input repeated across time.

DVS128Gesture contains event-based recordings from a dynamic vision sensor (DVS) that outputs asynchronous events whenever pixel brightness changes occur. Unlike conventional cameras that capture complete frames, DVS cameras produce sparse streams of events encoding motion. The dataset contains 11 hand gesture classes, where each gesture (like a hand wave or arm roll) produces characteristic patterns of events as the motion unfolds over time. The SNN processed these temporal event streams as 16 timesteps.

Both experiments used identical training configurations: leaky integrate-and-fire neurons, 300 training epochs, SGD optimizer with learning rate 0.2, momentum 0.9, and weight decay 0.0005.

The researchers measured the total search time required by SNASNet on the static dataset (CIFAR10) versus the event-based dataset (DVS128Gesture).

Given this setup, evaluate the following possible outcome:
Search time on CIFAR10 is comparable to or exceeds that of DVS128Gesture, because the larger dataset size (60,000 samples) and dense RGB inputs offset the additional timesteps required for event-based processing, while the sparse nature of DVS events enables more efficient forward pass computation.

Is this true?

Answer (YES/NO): NO